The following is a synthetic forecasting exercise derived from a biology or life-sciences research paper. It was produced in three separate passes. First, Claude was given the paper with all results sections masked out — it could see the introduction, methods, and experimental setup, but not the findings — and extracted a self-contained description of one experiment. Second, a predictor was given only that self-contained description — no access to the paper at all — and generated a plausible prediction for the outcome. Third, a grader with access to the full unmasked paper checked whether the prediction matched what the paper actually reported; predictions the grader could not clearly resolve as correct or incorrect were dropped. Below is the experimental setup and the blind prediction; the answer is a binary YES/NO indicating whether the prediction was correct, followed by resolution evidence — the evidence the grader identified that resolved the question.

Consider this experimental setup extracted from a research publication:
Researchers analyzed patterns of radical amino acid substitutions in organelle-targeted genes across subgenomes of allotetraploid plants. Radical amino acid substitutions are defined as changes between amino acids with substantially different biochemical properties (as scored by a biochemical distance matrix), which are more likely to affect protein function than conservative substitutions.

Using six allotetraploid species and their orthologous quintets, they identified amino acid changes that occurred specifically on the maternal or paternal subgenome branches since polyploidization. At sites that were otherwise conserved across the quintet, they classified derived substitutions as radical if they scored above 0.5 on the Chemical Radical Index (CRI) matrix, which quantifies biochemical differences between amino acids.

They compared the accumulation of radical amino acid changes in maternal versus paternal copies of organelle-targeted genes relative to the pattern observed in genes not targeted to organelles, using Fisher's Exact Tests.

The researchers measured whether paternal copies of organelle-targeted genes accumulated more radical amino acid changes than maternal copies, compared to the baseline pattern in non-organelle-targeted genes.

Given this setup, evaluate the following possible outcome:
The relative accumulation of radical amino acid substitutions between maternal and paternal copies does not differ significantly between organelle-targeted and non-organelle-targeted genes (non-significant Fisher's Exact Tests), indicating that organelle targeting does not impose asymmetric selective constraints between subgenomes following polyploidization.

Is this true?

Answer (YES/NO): NO